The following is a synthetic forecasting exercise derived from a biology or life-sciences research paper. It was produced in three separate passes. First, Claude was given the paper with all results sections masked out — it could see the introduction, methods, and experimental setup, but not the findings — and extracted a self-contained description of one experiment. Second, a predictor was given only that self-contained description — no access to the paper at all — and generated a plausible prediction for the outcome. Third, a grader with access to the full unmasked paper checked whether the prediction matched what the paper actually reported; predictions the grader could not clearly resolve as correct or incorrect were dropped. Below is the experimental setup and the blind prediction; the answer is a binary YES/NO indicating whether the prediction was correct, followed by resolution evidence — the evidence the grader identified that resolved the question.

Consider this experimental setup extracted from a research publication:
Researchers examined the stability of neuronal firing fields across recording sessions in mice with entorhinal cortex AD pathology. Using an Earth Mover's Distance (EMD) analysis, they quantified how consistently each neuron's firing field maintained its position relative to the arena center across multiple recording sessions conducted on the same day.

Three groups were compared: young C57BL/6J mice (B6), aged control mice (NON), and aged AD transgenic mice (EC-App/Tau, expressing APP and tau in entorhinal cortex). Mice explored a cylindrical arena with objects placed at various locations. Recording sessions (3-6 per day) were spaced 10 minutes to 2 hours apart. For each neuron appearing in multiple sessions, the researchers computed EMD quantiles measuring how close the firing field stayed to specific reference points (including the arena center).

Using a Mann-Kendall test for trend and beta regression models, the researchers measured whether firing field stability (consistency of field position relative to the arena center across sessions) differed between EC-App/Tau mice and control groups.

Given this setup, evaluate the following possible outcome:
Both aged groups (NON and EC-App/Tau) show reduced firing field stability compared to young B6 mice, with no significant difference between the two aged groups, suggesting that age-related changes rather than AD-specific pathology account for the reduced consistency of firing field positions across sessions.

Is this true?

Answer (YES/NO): NO